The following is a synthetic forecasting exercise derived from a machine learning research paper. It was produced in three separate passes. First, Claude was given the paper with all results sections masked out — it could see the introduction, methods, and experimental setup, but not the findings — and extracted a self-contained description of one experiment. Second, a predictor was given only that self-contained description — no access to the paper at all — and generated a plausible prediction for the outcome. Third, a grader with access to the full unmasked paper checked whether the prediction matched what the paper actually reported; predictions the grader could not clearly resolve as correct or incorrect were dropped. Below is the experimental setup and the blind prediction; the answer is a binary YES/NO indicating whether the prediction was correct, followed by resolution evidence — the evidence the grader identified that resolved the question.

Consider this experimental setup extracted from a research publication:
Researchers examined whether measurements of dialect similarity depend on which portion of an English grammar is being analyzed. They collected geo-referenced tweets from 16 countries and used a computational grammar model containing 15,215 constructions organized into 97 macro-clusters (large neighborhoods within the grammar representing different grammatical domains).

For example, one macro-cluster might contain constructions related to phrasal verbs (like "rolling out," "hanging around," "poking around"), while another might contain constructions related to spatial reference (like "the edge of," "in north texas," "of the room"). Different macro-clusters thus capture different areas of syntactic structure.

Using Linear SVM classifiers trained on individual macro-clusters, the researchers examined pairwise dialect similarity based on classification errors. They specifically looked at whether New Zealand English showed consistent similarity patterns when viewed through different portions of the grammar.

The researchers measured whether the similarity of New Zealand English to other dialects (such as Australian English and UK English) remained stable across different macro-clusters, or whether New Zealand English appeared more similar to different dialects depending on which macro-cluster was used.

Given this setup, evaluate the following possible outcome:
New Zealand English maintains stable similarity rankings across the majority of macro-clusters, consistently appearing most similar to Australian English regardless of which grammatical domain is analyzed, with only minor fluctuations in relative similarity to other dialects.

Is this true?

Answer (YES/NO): NO